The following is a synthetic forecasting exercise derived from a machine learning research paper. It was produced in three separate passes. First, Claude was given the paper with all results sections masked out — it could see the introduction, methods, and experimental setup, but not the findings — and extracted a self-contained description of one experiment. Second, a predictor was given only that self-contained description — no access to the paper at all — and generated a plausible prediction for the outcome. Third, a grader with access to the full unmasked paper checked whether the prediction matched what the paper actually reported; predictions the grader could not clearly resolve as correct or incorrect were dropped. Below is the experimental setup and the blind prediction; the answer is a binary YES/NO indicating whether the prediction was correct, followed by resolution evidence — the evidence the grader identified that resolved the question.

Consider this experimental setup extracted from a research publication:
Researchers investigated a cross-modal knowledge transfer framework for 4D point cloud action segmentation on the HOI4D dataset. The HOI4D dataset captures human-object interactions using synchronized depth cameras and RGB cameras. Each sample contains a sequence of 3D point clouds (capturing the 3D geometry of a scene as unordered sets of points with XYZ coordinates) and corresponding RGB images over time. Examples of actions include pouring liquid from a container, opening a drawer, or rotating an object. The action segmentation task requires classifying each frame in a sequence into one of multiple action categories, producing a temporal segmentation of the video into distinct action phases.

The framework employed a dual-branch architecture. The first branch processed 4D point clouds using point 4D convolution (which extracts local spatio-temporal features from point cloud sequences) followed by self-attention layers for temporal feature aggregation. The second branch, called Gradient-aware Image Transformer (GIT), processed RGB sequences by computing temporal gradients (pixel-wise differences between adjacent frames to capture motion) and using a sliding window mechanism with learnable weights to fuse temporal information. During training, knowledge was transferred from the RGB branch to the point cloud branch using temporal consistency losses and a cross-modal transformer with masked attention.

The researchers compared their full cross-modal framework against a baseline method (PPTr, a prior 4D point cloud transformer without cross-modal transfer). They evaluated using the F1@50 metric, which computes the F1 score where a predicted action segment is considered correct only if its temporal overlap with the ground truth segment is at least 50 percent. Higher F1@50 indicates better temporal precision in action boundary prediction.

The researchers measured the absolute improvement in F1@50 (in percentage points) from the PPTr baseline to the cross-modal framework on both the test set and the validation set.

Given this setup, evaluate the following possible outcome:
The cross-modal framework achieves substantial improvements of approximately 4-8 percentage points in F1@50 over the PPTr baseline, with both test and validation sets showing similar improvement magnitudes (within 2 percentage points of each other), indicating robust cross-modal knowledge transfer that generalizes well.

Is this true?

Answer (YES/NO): NO